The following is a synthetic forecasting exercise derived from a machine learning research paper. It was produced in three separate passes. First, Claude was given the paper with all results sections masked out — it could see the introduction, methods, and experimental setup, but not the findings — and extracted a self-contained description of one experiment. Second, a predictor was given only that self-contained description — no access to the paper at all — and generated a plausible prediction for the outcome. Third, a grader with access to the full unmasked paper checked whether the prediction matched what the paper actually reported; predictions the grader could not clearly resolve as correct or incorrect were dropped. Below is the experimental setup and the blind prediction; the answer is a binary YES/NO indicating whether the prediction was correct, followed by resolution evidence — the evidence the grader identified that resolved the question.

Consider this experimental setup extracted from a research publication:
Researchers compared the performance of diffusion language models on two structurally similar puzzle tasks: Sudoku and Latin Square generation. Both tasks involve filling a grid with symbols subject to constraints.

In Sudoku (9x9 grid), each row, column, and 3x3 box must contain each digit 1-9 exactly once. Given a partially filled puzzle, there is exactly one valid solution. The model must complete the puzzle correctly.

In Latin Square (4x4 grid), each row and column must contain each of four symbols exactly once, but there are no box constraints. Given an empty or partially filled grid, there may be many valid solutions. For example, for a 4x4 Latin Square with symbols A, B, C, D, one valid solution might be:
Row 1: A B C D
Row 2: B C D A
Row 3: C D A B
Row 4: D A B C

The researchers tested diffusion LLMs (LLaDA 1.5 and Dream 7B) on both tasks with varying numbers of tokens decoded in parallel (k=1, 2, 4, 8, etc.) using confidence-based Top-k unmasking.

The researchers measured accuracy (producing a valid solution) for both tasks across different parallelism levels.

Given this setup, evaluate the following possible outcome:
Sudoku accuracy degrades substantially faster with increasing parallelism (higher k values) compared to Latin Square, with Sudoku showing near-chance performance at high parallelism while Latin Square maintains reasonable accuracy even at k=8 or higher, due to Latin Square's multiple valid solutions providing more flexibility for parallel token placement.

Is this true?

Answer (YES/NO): NO